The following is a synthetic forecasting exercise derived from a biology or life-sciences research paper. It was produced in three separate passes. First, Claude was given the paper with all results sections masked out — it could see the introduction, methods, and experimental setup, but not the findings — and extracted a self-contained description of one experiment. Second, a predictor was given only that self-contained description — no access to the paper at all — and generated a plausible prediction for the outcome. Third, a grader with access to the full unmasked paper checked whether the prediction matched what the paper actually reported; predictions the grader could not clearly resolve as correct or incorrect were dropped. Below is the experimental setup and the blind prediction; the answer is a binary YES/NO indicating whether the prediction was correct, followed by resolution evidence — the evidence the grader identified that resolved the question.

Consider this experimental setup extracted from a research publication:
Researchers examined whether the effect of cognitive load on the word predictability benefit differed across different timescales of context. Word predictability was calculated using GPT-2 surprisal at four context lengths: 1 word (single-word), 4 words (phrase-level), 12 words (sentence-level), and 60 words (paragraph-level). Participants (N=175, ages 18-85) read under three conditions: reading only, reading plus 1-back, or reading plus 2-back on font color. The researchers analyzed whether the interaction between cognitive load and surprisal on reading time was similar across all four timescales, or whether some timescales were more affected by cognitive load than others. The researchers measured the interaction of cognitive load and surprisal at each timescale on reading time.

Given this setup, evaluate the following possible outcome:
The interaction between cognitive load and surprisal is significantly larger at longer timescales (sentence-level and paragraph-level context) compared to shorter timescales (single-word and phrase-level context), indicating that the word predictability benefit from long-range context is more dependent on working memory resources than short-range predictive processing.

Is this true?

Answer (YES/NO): NO